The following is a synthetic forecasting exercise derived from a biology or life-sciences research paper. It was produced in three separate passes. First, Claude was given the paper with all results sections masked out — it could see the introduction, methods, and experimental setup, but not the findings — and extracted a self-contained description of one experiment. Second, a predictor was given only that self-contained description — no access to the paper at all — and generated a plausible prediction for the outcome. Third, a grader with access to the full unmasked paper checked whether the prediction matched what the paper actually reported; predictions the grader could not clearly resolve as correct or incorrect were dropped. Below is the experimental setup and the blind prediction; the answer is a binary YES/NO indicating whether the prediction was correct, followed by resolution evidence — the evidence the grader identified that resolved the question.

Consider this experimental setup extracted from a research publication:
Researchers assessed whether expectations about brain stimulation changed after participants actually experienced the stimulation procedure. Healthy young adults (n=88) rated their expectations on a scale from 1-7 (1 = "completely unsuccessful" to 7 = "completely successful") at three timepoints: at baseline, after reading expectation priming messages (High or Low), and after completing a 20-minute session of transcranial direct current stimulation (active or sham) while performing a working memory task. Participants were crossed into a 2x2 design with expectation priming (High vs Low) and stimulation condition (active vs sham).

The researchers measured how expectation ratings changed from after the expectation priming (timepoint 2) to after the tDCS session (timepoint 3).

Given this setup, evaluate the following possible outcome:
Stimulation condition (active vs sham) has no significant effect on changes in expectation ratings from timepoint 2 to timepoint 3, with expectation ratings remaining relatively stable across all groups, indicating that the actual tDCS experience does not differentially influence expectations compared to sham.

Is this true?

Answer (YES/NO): NO